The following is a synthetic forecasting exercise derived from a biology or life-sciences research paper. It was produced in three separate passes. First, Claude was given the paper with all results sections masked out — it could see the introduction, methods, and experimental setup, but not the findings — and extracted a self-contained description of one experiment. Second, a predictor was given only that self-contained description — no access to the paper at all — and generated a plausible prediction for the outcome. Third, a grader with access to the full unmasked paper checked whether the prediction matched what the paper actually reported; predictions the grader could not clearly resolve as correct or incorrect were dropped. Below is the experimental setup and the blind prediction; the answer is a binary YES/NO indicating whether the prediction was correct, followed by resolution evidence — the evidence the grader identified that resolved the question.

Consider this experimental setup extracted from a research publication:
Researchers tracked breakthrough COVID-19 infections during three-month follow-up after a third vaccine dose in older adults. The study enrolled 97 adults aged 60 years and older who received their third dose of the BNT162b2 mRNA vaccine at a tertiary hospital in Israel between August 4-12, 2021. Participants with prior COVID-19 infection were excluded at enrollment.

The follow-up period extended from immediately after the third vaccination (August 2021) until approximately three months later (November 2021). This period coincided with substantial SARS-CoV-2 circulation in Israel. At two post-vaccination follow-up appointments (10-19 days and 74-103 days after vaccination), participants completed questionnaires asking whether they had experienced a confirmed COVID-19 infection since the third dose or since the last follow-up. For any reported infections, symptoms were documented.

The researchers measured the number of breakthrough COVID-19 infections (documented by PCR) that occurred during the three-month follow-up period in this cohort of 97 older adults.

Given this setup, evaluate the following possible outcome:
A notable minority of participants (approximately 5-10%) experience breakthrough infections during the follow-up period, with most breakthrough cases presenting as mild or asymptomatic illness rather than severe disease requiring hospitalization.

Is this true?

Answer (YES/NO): NO